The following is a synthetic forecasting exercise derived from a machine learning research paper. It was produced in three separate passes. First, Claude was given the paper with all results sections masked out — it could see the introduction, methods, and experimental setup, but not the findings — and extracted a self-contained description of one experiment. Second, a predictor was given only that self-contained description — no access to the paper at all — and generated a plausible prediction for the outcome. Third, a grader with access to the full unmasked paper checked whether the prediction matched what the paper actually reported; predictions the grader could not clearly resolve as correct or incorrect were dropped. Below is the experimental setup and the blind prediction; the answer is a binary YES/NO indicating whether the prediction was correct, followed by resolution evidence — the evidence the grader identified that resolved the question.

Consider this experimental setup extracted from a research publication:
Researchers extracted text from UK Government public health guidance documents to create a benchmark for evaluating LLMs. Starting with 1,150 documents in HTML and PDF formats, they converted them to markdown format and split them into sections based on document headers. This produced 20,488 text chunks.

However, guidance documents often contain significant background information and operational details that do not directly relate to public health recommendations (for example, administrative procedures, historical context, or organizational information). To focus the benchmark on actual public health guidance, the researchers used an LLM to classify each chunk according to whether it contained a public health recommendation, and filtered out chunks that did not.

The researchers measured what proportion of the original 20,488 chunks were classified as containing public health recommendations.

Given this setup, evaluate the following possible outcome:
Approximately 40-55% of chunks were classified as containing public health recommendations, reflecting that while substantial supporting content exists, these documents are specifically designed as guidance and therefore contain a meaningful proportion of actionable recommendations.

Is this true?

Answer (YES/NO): NO